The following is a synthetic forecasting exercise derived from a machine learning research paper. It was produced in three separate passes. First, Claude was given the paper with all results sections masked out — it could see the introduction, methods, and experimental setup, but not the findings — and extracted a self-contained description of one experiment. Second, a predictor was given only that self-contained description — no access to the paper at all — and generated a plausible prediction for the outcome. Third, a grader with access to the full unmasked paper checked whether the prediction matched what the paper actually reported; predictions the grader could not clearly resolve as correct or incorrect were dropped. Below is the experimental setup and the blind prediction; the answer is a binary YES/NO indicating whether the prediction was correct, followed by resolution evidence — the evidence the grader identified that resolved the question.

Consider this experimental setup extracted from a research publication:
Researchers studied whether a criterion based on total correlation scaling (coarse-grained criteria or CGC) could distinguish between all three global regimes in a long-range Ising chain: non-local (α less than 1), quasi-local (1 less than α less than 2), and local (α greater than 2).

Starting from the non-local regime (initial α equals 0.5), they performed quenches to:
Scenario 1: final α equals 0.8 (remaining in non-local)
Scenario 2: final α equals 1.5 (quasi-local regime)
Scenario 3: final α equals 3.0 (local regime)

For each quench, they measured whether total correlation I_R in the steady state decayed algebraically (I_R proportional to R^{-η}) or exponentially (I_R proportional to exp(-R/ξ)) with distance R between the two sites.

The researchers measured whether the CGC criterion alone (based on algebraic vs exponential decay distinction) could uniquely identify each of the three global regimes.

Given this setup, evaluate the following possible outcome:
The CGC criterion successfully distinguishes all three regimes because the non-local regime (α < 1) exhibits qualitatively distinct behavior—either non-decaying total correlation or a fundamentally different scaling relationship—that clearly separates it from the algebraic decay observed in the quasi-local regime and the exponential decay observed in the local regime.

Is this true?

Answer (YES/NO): NO